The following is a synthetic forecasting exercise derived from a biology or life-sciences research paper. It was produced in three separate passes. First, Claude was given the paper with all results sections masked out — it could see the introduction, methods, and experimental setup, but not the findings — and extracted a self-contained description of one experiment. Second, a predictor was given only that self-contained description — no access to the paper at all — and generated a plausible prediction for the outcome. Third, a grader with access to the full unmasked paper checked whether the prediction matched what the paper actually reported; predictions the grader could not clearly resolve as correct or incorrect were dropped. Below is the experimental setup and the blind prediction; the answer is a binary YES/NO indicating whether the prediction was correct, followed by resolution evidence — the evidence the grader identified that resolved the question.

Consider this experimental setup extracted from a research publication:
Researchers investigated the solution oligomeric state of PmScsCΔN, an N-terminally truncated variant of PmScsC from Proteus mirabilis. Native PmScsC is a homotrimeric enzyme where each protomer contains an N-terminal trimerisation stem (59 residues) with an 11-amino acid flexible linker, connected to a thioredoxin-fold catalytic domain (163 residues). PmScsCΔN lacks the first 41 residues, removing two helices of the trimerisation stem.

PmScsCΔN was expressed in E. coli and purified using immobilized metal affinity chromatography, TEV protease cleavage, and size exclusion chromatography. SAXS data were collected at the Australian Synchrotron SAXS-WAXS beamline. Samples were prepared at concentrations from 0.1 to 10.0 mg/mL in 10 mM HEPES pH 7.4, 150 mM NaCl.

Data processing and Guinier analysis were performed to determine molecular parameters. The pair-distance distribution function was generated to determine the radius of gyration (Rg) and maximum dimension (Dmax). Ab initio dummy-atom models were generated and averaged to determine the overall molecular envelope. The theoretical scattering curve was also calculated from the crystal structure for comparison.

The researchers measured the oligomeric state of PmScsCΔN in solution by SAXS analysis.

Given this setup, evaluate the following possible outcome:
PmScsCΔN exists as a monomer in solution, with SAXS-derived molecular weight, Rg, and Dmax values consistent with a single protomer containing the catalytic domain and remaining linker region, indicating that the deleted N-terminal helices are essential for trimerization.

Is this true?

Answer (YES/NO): YES